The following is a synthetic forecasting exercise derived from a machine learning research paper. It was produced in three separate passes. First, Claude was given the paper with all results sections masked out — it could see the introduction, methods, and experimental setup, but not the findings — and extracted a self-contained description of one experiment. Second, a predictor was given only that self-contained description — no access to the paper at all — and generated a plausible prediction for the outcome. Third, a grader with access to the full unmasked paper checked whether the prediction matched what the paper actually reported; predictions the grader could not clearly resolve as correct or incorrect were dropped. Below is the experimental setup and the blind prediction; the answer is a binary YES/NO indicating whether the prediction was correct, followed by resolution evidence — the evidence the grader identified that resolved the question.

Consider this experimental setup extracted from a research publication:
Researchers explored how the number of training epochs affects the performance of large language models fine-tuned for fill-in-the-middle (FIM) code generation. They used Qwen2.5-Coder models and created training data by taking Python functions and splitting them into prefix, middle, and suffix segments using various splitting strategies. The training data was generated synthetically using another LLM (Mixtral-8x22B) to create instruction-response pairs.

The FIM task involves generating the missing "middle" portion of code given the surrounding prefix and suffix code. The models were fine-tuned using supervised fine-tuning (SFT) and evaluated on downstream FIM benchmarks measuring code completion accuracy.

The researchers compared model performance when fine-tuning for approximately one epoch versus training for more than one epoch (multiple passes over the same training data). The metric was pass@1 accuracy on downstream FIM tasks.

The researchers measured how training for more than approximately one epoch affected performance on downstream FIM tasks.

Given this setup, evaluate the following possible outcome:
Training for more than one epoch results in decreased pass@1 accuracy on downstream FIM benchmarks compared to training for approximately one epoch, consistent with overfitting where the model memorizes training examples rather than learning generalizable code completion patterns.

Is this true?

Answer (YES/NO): YES